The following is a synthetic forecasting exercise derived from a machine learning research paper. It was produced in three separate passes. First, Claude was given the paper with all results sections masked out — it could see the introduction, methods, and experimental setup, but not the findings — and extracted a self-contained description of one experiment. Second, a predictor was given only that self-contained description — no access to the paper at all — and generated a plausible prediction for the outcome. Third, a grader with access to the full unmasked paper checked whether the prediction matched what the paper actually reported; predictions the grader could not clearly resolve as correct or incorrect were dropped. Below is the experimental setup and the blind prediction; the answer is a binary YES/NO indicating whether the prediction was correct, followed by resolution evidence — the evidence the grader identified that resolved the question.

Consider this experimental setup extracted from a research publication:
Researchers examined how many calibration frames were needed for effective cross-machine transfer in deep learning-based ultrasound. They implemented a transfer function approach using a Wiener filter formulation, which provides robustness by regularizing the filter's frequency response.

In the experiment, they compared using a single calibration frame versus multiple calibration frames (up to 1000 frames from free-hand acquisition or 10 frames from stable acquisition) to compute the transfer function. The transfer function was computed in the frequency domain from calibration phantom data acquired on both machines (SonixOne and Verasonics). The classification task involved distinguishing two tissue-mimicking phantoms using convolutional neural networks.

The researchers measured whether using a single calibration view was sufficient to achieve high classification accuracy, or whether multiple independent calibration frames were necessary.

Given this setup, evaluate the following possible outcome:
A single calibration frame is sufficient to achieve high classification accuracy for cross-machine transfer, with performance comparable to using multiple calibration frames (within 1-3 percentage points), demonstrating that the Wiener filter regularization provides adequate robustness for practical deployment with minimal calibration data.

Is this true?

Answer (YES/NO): YES